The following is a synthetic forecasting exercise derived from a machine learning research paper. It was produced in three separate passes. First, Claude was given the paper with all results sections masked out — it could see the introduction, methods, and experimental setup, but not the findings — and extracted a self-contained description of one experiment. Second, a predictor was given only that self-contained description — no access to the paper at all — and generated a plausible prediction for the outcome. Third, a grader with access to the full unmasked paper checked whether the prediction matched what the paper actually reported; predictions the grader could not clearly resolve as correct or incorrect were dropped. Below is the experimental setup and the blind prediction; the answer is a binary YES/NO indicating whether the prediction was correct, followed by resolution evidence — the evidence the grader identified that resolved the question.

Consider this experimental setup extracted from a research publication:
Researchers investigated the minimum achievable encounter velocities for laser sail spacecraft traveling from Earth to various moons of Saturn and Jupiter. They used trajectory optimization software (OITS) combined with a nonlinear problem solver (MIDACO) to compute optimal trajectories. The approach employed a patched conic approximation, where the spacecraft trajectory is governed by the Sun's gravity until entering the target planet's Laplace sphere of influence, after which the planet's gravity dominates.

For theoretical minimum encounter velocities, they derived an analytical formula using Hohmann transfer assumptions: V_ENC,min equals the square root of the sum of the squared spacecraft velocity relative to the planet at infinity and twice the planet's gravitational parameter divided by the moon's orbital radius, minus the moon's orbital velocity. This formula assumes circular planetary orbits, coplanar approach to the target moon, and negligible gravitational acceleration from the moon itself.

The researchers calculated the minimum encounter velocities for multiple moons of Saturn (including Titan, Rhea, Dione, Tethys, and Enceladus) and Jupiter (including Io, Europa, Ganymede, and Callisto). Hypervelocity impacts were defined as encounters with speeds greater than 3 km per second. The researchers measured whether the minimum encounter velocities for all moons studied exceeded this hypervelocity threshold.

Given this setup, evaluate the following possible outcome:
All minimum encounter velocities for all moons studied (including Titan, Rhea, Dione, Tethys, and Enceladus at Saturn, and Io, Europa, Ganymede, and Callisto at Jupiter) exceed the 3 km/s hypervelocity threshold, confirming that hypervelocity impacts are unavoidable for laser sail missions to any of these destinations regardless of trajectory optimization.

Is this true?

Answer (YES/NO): YES